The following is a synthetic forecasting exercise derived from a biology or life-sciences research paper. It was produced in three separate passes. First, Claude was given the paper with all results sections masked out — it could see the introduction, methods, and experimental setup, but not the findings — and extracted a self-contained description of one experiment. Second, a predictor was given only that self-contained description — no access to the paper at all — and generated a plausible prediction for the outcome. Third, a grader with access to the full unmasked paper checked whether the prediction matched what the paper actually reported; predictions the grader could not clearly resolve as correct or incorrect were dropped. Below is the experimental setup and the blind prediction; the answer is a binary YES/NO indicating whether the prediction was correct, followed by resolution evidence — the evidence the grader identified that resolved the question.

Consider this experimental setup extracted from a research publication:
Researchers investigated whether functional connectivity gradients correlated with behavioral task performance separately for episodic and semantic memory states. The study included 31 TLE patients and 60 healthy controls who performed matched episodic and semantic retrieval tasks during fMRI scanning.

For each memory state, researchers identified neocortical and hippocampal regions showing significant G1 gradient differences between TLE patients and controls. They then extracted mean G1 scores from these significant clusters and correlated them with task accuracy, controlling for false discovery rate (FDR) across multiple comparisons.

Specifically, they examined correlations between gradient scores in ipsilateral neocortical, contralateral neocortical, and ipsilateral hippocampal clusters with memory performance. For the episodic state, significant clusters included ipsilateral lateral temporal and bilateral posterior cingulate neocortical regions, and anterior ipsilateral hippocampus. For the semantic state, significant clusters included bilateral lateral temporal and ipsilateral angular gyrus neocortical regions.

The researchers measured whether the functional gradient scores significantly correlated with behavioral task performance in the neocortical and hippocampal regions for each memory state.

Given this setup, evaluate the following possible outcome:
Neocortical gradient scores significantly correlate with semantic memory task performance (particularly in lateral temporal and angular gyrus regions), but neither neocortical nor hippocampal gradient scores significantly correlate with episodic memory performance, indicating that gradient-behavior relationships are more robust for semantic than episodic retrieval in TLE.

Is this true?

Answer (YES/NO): NO